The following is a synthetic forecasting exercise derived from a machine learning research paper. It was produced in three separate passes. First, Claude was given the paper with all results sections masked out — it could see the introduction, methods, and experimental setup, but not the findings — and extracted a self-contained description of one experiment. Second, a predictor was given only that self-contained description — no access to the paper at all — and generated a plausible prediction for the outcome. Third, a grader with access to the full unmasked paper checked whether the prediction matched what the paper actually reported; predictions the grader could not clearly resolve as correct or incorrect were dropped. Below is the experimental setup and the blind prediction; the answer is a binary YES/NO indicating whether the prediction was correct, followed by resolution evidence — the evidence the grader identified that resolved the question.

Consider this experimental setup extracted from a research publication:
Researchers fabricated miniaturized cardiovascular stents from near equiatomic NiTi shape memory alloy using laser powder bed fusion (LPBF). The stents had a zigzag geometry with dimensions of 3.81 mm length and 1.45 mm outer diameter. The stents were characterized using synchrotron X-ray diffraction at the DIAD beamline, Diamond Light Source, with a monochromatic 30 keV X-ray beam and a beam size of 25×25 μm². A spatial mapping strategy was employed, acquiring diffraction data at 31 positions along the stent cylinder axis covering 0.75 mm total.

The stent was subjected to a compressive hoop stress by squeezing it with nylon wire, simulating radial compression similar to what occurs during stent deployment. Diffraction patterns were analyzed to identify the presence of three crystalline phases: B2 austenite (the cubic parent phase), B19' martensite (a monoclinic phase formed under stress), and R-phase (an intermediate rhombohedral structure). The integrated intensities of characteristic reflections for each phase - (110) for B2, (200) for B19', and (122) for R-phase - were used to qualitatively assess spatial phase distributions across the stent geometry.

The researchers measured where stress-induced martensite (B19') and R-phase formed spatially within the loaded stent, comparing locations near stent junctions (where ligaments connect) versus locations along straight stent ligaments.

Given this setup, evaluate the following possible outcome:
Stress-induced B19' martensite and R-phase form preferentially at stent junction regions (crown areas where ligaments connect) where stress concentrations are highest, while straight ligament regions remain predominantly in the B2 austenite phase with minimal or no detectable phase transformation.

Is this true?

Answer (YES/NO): YES